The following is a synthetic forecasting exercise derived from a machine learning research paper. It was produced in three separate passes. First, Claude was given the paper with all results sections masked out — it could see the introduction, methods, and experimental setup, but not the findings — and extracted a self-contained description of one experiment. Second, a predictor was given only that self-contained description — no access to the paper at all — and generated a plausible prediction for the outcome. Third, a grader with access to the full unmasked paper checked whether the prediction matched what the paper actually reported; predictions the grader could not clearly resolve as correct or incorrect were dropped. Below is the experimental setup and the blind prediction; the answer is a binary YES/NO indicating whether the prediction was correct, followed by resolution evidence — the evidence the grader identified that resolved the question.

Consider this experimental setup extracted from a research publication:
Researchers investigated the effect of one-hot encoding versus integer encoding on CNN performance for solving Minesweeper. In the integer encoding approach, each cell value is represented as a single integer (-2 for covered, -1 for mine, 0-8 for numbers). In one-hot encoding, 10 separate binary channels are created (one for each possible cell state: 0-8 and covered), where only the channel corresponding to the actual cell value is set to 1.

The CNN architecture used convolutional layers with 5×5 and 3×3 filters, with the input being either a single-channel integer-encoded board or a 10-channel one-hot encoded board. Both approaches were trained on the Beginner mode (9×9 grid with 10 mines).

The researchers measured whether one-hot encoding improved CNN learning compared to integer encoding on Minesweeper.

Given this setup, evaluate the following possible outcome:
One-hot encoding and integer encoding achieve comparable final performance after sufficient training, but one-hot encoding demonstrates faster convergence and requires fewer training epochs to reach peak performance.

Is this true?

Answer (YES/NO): NO